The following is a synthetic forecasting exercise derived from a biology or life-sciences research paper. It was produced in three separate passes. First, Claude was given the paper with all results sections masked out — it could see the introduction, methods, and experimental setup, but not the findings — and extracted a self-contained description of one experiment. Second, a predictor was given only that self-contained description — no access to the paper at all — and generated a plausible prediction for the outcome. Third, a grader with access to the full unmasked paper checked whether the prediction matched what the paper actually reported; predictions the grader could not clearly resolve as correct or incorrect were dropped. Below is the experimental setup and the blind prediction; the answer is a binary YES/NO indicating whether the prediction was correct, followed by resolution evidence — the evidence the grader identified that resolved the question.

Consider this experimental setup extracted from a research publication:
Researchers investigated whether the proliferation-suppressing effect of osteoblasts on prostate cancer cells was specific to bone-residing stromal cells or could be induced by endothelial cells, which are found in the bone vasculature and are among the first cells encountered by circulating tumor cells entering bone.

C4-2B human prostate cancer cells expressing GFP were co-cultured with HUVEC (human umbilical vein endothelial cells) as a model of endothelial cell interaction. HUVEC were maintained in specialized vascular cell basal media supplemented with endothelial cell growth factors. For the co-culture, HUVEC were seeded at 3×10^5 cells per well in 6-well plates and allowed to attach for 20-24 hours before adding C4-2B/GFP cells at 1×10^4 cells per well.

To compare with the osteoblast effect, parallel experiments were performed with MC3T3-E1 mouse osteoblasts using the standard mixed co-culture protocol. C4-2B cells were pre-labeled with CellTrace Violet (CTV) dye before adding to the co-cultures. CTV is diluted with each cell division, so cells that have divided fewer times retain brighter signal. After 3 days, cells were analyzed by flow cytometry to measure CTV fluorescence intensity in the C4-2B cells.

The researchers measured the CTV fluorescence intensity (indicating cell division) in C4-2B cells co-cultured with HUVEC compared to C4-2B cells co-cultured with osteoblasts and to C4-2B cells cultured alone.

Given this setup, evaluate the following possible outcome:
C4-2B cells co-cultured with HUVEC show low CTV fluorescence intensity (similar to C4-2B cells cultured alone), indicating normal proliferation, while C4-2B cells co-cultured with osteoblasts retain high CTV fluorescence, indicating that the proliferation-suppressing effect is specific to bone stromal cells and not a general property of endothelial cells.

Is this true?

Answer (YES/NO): NO